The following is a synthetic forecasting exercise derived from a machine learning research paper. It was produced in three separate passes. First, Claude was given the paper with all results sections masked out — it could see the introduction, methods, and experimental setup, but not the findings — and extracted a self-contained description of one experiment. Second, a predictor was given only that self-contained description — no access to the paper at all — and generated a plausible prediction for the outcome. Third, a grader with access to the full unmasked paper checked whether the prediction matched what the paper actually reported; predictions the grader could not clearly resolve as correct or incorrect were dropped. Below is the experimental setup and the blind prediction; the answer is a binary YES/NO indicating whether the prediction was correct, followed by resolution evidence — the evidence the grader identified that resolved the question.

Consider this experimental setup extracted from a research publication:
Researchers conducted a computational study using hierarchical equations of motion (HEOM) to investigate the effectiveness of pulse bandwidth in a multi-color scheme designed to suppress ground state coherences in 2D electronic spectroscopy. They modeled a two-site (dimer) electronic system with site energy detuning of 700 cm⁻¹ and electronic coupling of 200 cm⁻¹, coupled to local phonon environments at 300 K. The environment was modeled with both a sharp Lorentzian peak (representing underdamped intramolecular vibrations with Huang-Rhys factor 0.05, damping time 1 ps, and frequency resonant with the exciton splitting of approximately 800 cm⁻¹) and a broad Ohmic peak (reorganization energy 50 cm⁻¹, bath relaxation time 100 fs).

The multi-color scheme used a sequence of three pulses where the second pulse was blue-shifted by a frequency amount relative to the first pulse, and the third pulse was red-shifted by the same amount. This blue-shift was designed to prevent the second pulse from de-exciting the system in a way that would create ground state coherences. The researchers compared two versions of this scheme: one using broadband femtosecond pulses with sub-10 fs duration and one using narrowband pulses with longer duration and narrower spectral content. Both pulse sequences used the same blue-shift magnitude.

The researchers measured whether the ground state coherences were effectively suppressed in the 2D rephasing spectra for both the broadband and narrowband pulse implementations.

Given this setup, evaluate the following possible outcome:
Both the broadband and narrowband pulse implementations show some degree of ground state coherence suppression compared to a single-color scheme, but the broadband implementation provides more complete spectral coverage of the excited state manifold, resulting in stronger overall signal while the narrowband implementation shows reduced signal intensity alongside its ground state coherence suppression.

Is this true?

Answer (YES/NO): NO